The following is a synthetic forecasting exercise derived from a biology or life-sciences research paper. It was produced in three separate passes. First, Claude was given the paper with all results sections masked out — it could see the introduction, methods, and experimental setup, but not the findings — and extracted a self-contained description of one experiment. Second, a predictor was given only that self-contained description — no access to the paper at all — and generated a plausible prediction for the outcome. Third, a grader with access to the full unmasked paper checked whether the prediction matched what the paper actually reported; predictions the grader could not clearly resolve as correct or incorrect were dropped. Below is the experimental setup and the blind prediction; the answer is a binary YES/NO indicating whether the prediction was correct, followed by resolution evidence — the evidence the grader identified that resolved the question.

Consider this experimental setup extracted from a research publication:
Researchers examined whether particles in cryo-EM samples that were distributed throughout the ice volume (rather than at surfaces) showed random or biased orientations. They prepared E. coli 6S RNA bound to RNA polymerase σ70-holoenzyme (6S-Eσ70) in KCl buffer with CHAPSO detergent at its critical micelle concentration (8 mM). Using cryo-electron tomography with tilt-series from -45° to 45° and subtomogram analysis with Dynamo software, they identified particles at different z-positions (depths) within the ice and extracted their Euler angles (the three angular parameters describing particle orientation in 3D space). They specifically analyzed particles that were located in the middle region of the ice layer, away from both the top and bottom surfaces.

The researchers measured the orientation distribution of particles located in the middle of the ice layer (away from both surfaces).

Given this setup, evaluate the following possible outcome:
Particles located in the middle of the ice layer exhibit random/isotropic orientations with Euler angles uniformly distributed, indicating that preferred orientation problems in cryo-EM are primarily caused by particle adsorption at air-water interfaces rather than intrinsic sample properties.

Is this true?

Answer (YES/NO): YES